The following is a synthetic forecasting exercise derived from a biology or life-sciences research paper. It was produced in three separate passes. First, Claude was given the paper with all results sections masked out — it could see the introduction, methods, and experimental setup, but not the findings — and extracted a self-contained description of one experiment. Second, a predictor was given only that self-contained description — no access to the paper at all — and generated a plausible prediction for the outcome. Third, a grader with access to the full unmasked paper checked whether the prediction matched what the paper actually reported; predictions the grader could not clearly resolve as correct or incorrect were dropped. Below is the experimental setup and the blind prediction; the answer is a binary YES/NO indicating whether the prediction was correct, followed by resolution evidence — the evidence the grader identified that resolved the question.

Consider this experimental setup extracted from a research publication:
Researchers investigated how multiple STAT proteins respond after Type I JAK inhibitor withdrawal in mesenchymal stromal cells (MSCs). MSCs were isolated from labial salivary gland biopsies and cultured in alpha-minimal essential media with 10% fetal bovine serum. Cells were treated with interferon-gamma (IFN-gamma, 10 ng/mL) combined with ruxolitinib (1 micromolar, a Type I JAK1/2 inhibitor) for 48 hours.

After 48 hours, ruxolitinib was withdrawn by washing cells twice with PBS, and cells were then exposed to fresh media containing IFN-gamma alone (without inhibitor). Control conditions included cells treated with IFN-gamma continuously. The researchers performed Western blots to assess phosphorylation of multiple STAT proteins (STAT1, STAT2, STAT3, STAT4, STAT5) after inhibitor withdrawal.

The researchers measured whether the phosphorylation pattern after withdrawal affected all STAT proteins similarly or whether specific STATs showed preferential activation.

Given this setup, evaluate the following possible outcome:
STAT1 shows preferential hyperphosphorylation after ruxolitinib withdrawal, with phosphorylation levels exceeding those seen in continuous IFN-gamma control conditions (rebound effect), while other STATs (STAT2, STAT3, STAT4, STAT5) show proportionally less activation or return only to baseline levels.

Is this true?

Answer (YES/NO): NO